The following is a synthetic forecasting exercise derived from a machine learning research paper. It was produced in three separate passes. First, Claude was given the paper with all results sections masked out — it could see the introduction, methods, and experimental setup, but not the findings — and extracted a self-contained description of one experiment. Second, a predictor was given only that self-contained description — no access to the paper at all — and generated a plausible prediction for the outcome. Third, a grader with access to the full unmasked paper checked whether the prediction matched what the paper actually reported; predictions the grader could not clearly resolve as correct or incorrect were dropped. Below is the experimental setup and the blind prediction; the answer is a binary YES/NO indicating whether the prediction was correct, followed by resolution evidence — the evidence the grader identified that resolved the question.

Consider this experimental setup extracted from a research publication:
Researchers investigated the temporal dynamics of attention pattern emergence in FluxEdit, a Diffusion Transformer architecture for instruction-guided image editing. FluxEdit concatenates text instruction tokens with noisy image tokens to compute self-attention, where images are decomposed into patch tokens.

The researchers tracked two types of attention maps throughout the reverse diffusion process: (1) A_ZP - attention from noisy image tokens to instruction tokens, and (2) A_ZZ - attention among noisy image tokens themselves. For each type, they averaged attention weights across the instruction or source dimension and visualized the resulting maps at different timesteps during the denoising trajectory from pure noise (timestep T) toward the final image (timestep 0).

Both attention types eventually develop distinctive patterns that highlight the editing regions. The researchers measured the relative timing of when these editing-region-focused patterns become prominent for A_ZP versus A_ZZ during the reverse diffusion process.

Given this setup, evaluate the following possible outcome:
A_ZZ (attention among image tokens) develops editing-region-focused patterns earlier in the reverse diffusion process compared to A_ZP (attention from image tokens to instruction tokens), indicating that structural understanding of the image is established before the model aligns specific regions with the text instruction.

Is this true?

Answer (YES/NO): NO